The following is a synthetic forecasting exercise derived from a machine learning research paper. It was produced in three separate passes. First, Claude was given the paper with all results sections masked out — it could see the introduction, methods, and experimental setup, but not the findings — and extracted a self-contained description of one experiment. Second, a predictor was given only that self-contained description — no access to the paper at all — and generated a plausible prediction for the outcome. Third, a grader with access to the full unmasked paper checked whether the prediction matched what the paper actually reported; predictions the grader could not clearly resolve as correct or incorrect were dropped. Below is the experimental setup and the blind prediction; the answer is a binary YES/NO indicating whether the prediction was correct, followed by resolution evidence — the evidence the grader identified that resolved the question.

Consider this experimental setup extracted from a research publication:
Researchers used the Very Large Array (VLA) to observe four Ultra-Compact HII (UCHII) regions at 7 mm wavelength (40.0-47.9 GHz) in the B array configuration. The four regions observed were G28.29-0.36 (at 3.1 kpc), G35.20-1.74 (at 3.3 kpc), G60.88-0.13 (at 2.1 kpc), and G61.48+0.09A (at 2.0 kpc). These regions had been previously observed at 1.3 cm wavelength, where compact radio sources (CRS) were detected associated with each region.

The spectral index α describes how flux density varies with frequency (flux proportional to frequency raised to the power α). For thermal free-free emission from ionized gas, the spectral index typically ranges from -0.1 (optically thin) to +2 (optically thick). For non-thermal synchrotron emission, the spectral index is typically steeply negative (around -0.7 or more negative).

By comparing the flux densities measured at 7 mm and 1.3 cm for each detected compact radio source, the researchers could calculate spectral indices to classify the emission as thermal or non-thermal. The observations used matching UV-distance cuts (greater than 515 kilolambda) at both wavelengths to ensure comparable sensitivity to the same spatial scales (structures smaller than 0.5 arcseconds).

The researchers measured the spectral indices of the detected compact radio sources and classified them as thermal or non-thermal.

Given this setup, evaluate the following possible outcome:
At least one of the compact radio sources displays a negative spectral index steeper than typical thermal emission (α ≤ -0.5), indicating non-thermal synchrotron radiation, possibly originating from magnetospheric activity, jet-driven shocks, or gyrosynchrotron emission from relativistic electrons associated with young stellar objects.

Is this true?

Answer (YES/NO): YES